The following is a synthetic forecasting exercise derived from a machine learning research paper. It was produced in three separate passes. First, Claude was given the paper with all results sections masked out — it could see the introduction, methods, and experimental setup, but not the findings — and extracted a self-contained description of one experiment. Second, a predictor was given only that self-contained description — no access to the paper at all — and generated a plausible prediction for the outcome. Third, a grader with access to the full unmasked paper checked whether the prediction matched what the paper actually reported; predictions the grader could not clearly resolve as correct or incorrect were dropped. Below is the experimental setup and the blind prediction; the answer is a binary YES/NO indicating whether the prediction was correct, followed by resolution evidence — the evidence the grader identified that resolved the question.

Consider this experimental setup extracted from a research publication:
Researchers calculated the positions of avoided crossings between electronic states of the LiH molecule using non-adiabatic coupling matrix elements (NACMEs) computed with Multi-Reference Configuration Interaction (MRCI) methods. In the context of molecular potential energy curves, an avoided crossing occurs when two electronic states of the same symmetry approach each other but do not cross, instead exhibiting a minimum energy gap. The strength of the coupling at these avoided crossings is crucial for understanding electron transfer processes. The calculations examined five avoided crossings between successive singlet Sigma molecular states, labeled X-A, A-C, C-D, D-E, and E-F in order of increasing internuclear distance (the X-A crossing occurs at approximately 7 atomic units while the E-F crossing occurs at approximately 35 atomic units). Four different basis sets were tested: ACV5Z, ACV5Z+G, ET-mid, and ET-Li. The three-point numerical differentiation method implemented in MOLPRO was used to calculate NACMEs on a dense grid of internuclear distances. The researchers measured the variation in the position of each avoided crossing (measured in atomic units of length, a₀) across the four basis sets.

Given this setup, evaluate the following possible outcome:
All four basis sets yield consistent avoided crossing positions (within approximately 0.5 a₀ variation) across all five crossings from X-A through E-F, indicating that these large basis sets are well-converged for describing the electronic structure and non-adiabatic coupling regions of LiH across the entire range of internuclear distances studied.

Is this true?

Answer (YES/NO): NO